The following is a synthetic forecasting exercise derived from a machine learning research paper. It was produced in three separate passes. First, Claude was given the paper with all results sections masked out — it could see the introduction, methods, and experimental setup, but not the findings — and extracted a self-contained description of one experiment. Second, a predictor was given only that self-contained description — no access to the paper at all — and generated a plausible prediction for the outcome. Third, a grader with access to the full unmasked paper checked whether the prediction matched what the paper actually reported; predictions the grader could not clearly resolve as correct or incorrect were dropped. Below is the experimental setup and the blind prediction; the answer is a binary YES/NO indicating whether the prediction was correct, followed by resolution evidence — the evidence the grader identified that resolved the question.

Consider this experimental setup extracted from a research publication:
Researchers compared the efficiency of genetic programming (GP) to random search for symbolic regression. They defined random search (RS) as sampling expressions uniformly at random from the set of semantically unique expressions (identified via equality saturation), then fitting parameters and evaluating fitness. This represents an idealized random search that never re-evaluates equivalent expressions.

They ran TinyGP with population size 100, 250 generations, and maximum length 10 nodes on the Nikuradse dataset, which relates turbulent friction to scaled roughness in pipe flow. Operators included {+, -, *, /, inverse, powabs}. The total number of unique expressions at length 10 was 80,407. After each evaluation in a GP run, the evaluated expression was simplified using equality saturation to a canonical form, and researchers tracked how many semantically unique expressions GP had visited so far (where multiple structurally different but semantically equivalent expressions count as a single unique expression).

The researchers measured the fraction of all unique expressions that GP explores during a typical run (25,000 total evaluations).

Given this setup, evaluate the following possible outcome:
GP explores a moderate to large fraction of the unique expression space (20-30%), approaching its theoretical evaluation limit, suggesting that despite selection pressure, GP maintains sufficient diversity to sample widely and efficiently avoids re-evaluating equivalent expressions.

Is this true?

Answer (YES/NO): NO